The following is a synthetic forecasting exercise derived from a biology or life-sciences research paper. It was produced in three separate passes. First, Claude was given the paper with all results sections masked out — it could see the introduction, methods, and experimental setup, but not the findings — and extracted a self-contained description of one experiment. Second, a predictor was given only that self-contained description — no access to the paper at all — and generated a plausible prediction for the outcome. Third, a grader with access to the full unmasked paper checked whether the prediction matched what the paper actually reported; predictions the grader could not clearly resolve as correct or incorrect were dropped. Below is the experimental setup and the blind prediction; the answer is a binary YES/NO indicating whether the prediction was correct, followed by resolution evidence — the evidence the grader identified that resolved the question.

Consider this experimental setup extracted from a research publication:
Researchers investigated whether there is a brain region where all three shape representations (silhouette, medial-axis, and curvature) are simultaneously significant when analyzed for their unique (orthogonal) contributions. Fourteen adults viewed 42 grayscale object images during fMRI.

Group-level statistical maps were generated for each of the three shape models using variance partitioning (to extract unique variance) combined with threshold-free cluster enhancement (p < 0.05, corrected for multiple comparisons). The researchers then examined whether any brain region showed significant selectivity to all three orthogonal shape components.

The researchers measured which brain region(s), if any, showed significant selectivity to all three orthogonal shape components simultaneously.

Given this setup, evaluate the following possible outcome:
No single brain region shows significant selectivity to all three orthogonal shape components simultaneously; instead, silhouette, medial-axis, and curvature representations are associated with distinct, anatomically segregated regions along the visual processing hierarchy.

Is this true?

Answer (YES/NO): NO